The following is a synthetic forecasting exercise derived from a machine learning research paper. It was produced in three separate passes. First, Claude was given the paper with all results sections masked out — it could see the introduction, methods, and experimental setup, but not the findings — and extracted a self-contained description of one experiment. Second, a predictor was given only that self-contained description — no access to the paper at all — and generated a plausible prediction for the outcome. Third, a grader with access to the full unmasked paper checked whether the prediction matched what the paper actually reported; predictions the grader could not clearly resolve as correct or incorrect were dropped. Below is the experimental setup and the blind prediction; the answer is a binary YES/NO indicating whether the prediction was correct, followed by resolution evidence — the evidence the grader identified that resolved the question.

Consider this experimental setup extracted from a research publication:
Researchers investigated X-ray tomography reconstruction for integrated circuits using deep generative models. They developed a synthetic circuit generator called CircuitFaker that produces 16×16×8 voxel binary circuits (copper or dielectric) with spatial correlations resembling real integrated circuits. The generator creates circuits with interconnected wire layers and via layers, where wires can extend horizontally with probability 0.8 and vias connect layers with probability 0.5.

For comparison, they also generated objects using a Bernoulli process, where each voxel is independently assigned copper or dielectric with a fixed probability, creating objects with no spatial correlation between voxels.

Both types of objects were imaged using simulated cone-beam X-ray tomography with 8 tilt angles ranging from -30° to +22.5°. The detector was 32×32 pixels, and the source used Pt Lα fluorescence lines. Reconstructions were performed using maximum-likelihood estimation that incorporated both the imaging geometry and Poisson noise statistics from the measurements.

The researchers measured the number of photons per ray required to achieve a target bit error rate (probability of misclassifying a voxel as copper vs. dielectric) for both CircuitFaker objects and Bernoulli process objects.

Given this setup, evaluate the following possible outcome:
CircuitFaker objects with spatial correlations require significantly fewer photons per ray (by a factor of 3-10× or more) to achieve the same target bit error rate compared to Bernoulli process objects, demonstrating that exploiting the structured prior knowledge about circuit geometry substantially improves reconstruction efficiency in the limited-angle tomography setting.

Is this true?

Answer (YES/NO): NO